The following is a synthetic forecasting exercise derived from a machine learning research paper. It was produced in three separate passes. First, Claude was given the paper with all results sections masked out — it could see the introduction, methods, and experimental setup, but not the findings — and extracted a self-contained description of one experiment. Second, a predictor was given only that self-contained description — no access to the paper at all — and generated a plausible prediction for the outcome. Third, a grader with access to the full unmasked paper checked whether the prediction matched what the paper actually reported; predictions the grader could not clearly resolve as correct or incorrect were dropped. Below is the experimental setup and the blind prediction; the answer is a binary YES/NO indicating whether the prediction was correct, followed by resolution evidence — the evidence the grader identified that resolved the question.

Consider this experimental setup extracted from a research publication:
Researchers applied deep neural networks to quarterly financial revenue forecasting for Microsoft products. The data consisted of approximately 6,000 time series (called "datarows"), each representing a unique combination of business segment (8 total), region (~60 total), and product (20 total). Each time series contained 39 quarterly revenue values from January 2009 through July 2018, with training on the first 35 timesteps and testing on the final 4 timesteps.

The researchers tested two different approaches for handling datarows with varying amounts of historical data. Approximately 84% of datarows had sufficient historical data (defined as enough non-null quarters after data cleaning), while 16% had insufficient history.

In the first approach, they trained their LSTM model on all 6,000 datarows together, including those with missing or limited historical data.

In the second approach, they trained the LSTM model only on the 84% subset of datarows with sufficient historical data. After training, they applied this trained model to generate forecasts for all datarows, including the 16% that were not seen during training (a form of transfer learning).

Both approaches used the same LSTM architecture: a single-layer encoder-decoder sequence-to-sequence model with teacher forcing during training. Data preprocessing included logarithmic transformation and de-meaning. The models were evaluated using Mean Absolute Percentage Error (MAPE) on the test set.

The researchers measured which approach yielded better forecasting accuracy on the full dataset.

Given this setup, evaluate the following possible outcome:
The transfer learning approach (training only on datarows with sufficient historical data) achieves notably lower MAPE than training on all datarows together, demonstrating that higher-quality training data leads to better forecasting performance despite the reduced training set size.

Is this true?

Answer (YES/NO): YES